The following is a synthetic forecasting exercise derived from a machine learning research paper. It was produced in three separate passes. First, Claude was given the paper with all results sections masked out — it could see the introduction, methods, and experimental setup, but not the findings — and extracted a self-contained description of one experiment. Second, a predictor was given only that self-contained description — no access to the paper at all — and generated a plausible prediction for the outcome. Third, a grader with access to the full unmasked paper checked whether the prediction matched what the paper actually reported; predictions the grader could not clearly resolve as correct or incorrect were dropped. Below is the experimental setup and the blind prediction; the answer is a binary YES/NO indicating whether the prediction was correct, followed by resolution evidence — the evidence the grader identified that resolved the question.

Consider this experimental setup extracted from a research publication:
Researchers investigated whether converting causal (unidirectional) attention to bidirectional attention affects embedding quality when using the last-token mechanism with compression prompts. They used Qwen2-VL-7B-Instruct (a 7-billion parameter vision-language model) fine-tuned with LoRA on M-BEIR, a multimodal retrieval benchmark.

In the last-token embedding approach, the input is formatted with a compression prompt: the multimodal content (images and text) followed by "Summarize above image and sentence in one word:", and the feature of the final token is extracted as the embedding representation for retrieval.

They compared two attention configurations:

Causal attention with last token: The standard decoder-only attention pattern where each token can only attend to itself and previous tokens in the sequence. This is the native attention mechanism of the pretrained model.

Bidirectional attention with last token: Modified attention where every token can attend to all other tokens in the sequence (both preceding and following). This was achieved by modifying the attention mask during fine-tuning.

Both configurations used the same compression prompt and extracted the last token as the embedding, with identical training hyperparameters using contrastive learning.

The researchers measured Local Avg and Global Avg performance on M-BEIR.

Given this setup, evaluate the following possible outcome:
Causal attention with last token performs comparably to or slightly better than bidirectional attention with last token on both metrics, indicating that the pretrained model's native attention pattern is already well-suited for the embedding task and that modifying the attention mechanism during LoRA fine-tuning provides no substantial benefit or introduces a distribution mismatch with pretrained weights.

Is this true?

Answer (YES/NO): YES